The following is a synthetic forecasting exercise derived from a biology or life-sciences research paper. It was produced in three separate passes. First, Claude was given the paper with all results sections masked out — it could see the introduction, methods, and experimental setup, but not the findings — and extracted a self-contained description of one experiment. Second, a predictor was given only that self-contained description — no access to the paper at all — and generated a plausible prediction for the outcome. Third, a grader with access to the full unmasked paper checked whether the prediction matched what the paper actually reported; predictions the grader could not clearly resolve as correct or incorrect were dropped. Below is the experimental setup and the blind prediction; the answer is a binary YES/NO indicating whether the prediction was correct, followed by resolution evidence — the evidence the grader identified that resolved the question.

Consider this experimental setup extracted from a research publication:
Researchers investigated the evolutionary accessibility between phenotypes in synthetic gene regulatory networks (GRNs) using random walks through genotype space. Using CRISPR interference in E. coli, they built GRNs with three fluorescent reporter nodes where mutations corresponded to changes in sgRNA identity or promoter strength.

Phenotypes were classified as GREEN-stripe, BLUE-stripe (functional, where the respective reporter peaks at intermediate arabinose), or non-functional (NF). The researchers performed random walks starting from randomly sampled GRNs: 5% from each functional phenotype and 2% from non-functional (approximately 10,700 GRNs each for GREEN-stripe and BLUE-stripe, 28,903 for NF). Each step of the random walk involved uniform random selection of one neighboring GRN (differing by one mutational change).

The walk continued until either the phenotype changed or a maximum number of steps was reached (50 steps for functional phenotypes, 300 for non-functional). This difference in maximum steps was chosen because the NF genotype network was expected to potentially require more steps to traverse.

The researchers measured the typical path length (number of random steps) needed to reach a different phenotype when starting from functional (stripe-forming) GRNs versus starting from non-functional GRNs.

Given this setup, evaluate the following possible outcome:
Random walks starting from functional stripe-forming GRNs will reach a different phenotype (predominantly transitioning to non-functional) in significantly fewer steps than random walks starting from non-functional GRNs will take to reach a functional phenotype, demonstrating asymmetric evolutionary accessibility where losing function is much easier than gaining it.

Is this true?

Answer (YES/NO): YES